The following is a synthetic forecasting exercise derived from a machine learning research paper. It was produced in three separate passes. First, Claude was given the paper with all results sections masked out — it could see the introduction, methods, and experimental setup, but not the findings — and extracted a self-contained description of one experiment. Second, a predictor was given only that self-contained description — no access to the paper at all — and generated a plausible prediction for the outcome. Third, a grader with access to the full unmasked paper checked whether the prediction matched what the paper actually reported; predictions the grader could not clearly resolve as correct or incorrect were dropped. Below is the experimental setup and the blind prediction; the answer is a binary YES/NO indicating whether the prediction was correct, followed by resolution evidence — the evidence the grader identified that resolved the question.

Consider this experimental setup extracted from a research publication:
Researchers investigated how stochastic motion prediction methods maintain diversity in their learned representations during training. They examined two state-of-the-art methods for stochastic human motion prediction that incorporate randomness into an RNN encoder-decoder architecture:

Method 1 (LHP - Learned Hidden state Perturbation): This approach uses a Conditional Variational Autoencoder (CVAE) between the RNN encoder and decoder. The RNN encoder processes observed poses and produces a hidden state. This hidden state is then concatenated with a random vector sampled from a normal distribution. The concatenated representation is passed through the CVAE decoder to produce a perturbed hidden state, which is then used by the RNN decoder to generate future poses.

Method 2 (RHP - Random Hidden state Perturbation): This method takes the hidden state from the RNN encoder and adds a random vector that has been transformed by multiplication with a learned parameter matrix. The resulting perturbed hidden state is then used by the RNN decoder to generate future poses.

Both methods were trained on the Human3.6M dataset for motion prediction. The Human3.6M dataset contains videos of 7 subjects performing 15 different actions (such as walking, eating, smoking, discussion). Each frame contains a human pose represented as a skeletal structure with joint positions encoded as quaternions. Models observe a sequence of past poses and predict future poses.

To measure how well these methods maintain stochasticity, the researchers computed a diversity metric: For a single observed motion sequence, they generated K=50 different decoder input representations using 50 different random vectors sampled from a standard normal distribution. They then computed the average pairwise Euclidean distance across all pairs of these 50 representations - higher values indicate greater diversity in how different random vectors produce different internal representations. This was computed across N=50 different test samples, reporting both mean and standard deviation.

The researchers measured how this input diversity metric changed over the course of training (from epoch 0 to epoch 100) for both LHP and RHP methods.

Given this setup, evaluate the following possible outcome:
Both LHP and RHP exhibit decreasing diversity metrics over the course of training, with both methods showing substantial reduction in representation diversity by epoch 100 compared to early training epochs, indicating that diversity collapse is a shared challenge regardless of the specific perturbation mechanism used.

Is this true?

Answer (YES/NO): YES